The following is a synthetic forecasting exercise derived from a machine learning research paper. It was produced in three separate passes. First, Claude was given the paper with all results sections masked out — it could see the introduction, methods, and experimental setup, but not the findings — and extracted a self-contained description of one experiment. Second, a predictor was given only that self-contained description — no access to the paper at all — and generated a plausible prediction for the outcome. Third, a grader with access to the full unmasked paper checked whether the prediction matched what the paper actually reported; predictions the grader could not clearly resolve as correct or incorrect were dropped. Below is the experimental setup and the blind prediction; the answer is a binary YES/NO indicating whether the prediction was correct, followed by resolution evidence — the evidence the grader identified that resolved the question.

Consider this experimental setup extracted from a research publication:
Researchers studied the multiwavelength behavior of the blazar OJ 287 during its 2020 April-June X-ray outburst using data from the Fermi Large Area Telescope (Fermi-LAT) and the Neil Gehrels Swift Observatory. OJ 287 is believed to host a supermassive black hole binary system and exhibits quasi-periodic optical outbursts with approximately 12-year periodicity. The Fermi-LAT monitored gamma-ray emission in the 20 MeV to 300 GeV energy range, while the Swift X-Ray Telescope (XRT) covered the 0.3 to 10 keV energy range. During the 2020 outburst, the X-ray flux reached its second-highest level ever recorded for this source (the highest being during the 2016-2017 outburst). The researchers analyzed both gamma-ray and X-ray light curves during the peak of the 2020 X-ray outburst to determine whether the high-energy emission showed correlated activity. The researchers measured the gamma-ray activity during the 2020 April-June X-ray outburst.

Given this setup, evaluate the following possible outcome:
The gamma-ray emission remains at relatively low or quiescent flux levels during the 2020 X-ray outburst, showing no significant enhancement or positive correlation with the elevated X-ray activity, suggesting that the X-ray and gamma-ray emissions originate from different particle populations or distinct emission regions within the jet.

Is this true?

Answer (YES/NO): YES